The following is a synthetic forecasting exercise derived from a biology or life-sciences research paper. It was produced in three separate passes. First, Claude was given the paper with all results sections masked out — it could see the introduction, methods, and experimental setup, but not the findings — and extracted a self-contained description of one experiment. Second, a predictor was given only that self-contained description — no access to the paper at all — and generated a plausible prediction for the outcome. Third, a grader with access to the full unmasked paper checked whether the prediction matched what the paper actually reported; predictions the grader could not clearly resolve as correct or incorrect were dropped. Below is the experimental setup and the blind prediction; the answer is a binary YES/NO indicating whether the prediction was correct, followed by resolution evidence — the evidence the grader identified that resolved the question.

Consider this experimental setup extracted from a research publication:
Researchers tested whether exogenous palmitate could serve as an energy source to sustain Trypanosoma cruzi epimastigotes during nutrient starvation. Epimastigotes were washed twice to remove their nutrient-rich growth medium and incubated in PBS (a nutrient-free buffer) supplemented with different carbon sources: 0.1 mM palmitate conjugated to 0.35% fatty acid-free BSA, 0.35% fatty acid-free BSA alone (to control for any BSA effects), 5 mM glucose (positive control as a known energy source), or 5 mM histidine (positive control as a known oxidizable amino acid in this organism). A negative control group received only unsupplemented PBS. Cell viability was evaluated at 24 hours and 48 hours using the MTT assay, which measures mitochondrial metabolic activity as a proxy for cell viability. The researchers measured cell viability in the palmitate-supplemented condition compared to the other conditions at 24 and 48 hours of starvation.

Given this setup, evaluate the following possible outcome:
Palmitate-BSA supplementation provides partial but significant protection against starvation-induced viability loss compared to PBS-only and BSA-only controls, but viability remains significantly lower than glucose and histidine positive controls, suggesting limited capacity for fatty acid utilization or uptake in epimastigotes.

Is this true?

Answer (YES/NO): YES